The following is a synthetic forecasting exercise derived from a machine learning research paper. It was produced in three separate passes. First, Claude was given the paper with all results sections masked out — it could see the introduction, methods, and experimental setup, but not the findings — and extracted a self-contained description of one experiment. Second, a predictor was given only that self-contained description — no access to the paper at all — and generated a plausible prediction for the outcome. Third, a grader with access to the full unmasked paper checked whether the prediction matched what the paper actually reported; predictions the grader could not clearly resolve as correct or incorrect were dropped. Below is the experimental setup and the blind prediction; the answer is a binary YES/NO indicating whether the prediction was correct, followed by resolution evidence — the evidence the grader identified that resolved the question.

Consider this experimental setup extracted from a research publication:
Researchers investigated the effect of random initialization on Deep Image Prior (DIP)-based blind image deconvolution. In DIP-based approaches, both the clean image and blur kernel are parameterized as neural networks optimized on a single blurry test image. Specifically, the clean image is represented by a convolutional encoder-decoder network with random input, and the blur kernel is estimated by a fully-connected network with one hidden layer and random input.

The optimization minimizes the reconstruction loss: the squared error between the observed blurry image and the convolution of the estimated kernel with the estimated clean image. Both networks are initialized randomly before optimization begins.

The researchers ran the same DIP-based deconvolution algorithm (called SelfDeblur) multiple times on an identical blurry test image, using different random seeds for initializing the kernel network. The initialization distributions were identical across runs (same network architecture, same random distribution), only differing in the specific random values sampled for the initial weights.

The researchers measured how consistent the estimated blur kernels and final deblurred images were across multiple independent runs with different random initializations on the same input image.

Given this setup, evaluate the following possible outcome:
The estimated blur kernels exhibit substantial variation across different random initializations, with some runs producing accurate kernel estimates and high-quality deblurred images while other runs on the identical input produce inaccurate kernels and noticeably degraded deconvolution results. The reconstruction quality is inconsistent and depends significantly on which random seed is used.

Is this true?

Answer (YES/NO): YES